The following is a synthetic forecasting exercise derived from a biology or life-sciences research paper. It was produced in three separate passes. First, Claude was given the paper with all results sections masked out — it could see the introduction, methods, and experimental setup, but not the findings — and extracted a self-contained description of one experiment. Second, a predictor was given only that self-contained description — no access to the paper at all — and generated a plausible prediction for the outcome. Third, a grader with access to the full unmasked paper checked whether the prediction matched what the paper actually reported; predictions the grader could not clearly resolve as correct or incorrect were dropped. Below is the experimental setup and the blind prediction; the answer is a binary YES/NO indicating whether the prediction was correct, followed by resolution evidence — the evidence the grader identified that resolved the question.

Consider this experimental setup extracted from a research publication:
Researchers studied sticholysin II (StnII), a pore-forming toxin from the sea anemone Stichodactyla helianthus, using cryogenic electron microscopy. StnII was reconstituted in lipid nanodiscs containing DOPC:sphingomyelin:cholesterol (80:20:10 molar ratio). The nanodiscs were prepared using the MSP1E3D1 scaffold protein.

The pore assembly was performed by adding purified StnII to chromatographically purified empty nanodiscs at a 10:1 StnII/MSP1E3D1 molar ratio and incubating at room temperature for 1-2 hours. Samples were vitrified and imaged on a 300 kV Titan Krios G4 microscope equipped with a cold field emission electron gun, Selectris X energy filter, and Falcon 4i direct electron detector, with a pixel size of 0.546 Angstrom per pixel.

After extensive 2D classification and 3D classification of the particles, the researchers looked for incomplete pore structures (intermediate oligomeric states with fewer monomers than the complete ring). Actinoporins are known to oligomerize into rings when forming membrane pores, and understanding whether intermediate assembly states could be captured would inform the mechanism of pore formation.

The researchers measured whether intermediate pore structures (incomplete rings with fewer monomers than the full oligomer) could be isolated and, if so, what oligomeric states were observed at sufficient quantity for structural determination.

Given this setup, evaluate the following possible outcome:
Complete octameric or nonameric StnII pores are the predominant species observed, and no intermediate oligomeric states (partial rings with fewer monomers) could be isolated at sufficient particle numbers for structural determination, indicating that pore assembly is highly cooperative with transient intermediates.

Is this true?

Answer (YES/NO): NO